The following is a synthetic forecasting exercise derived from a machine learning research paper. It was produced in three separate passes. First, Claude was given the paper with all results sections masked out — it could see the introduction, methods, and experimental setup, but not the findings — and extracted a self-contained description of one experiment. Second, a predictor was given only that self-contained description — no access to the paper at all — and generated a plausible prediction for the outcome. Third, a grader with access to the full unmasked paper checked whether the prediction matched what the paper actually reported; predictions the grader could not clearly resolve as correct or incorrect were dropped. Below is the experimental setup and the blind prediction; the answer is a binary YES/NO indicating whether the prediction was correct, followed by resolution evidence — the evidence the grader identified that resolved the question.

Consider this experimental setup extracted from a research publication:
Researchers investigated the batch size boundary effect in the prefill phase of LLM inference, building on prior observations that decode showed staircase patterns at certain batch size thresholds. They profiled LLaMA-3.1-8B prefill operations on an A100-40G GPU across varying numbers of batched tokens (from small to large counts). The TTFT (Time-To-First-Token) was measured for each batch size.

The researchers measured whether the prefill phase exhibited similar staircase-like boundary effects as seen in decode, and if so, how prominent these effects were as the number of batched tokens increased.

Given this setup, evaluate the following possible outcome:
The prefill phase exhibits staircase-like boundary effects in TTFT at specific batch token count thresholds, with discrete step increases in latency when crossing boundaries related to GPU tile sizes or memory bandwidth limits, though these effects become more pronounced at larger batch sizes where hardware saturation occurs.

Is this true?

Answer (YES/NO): NO